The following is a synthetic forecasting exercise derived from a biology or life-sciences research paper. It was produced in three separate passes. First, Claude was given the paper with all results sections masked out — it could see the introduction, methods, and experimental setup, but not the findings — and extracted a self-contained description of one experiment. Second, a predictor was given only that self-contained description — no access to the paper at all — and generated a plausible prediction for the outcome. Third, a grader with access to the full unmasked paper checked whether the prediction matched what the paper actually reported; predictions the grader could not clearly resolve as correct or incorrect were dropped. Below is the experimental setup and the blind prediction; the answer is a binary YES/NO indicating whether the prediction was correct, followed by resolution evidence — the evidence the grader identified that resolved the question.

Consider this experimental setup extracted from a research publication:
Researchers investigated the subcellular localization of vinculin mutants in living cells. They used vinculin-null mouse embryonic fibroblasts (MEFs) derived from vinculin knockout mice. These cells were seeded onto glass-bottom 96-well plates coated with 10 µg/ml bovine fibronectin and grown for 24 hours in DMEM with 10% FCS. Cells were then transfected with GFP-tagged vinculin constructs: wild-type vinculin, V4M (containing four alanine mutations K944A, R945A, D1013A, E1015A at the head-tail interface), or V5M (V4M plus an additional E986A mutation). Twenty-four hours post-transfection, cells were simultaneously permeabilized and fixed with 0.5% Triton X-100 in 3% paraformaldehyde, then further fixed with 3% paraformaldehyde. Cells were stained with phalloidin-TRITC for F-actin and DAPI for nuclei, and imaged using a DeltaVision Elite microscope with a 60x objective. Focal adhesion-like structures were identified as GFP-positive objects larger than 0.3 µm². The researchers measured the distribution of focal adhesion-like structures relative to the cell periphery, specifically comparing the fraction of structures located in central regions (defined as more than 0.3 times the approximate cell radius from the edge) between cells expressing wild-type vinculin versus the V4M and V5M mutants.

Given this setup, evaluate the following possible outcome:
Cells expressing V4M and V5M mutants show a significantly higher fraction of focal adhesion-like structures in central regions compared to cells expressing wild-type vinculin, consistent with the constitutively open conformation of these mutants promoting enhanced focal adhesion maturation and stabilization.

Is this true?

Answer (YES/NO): YES